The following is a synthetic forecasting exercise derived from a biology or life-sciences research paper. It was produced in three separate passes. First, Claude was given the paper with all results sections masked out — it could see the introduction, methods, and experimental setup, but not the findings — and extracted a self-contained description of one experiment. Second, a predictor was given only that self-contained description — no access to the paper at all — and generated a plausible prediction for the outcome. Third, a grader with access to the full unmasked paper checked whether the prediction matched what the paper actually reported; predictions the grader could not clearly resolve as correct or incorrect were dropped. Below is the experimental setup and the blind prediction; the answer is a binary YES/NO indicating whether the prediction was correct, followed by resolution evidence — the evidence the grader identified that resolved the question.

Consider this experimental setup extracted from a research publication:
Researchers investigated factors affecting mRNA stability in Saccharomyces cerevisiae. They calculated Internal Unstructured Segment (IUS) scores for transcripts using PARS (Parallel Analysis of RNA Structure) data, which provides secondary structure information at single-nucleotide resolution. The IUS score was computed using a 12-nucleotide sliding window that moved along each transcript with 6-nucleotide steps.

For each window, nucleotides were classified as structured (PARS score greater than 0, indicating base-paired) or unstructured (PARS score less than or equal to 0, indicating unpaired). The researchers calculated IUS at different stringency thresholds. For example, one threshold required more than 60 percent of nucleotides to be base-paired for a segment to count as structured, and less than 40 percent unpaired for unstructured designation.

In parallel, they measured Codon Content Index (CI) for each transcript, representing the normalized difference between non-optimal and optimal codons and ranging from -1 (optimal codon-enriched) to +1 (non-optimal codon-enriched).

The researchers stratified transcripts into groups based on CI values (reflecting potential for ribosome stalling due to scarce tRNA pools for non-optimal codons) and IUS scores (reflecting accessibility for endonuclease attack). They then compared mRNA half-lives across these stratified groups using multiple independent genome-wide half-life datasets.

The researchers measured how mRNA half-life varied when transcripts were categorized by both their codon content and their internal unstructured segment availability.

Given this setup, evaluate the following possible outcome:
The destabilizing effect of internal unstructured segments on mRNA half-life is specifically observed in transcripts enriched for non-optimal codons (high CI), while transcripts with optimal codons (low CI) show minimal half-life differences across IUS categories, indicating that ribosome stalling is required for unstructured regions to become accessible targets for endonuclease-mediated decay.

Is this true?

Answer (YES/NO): NO